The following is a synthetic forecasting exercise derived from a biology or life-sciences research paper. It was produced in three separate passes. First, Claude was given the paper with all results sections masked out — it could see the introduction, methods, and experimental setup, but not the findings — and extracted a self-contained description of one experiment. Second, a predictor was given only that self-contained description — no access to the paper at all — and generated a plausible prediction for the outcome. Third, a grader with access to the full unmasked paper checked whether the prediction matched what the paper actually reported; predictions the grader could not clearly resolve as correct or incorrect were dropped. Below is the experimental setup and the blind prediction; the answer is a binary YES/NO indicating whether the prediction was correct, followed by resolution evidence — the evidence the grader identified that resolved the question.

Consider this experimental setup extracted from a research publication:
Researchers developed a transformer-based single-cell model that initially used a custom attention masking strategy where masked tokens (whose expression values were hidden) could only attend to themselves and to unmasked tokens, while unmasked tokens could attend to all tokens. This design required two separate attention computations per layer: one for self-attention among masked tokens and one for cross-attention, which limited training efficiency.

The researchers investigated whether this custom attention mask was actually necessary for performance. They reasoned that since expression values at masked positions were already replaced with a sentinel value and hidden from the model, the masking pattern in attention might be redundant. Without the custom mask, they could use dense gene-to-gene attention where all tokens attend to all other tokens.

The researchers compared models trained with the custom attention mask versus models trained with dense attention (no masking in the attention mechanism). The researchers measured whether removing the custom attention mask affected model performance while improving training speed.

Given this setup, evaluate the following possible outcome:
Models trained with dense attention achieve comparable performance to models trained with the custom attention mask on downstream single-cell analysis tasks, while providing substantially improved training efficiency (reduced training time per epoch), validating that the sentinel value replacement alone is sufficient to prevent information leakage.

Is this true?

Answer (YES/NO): YES